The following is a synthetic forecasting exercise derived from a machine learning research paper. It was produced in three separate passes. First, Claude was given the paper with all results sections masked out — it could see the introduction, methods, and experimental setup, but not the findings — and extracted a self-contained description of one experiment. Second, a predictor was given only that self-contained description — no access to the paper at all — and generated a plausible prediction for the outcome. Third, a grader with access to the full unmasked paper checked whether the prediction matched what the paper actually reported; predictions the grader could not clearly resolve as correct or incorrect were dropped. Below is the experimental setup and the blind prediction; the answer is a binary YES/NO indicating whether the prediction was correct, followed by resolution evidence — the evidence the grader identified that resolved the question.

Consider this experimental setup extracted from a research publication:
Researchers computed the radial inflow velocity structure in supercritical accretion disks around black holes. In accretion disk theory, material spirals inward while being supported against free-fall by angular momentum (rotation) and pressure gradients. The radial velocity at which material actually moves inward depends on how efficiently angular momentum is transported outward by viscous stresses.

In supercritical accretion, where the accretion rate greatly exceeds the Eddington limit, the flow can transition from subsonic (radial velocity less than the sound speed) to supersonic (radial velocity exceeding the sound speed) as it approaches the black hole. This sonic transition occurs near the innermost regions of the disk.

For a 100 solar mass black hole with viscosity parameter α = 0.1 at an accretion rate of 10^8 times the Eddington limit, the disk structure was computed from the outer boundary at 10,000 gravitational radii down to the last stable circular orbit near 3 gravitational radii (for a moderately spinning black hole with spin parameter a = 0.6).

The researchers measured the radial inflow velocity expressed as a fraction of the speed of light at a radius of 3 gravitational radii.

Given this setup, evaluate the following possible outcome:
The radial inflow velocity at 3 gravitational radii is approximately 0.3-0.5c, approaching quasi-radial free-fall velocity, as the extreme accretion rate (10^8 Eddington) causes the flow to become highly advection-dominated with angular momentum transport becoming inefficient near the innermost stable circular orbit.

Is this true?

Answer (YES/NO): NO